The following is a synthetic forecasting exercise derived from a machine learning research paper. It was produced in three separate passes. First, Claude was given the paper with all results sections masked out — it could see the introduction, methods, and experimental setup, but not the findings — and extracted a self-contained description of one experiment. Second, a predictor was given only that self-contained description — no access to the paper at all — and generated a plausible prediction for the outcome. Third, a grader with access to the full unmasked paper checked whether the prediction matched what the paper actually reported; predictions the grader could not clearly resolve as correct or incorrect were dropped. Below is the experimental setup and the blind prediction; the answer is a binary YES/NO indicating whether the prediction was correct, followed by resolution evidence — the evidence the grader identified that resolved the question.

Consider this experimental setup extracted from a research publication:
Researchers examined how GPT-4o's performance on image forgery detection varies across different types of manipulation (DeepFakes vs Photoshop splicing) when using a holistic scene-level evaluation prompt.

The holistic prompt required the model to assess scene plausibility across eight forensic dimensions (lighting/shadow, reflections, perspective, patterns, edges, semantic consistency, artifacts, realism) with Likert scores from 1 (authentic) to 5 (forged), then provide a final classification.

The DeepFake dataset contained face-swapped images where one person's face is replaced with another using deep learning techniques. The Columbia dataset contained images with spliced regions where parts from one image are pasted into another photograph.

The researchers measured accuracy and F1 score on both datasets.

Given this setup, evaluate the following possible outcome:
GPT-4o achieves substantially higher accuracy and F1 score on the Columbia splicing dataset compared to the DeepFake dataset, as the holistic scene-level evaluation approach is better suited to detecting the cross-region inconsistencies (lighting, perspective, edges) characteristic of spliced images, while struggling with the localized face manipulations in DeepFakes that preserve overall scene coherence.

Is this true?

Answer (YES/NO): YES